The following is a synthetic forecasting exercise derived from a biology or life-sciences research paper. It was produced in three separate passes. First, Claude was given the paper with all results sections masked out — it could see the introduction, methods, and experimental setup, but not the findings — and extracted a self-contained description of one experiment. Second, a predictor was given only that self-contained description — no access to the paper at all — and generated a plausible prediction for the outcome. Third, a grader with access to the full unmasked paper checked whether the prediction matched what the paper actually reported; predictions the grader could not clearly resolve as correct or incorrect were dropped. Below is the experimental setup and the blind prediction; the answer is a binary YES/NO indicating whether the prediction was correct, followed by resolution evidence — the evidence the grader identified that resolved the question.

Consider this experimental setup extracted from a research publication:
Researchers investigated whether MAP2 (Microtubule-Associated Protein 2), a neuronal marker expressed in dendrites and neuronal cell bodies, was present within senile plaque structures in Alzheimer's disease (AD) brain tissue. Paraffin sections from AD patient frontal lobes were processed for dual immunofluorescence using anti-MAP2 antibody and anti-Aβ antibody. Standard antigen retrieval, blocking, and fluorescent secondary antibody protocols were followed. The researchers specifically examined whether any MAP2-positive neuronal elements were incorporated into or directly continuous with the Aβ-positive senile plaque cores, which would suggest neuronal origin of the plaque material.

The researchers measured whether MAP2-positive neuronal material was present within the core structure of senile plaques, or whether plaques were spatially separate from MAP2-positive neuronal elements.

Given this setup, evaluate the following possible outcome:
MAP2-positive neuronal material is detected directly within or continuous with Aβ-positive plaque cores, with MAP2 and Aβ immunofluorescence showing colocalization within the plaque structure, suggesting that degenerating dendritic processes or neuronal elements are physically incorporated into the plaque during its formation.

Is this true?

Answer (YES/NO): NO